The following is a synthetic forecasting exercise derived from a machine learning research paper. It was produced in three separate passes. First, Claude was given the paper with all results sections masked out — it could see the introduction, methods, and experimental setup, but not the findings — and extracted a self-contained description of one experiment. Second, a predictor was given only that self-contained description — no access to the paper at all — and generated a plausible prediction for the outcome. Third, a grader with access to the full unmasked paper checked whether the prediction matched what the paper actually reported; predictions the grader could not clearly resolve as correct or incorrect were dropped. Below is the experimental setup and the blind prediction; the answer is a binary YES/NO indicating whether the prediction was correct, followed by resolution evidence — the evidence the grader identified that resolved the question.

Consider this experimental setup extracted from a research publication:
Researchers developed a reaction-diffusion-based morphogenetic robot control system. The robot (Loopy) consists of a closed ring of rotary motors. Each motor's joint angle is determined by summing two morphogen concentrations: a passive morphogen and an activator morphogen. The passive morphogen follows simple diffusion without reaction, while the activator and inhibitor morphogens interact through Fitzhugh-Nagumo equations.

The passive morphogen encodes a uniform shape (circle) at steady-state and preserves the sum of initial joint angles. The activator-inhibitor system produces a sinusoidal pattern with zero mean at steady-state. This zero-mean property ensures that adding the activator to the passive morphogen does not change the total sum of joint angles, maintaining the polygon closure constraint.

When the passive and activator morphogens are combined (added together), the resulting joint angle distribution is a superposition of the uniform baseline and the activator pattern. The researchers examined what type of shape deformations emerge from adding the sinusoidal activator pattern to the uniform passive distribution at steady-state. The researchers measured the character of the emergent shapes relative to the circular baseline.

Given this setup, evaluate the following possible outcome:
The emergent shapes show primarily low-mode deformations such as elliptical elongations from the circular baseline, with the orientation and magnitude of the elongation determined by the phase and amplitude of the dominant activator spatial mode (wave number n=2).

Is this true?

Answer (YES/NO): NO